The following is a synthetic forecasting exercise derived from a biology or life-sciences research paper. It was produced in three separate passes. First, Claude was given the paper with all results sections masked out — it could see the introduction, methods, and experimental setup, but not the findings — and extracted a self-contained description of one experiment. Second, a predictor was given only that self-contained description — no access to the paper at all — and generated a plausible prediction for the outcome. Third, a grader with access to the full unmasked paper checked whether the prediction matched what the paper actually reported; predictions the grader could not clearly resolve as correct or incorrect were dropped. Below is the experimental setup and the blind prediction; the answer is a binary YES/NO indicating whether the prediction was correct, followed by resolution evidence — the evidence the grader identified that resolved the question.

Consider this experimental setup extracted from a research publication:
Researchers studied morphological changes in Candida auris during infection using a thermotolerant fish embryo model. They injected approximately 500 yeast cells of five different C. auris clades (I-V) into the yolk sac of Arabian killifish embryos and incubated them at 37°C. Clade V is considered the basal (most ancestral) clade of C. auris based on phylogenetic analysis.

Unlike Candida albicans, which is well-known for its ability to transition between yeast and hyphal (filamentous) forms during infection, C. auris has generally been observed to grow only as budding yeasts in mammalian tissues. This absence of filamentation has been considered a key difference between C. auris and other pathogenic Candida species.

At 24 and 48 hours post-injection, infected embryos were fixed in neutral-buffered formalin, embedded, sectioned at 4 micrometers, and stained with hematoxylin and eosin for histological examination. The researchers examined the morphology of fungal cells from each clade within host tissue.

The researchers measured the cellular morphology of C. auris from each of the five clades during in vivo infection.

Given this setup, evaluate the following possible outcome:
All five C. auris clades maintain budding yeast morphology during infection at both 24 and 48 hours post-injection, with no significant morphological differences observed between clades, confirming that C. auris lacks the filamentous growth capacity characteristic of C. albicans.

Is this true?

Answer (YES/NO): NO